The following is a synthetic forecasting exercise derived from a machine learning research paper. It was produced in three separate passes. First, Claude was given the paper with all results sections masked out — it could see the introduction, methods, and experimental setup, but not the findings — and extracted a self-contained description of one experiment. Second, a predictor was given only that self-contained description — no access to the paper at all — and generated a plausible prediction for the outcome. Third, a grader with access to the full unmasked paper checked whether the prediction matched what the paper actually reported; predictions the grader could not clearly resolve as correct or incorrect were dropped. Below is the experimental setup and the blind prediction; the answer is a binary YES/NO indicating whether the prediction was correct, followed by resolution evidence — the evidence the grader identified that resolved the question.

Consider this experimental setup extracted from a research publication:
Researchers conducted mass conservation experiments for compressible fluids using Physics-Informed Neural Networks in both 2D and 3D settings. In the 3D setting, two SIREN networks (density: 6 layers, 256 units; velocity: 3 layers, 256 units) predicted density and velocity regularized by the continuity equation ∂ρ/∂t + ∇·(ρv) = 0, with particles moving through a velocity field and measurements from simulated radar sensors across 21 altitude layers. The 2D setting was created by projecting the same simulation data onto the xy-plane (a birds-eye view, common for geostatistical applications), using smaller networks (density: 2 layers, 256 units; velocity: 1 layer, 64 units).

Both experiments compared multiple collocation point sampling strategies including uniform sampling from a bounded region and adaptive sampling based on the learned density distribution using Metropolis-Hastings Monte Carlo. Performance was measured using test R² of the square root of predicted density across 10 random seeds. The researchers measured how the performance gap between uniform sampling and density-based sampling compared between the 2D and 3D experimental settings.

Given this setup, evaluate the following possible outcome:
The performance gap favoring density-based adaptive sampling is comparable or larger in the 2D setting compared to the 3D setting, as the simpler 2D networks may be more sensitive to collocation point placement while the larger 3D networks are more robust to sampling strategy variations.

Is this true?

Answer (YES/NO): NO